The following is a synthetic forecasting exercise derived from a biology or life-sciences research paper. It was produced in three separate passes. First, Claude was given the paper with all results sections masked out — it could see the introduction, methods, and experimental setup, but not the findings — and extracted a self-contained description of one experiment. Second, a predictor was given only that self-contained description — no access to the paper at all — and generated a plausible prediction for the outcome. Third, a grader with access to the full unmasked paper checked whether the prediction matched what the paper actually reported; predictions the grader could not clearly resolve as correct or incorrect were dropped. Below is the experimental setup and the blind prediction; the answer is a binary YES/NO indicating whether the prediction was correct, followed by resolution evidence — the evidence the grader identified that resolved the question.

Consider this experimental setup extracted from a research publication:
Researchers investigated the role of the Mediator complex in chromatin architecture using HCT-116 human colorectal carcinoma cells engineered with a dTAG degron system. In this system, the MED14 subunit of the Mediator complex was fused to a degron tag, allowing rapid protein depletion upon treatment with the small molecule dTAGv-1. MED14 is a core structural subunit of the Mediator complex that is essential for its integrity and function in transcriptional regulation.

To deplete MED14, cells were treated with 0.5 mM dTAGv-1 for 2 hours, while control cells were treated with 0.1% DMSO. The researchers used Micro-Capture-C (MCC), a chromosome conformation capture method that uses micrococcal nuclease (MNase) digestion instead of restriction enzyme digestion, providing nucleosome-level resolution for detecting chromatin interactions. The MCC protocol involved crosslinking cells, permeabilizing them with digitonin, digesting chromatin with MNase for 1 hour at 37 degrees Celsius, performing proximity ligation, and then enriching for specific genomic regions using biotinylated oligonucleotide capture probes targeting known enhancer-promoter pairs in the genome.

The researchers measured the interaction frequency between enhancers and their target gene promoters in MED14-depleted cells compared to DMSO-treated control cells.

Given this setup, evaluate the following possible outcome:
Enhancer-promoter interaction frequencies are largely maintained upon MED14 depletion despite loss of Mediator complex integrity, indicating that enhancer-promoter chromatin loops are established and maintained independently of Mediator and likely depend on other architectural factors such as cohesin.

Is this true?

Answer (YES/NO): NO